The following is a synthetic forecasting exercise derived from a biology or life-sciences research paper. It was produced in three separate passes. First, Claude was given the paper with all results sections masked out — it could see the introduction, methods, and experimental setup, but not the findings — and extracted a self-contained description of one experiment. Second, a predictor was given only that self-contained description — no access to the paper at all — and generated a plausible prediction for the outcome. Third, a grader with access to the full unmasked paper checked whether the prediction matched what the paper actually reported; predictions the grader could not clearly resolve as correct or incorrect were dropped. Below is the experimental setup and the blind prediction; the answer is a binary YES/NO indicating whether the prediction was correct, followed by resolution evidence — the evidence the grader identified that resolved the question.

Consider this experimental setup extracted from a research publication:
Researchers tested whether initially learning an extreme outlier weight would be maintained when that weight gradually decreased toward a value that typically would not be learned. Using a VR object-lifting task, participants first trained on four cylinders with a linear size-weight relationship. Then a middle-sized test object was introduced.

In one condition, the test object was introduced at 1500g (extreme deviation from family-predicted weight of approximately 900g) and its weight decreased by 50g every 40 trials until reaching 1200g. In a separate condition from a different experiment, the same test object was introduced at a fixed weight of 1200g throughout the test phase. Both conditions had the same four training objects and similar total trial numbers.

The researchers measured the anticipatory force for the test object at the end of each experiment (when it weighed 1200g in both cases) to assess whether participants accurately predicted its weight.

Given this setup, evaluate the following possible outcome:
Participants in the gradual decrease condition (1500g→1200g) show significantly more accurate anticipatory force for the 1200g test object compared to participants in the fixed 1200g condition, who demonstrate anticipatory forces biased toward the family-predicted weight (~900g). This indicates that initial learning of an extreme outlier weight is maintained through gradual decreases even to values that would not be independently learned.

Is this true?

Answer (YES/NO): YES